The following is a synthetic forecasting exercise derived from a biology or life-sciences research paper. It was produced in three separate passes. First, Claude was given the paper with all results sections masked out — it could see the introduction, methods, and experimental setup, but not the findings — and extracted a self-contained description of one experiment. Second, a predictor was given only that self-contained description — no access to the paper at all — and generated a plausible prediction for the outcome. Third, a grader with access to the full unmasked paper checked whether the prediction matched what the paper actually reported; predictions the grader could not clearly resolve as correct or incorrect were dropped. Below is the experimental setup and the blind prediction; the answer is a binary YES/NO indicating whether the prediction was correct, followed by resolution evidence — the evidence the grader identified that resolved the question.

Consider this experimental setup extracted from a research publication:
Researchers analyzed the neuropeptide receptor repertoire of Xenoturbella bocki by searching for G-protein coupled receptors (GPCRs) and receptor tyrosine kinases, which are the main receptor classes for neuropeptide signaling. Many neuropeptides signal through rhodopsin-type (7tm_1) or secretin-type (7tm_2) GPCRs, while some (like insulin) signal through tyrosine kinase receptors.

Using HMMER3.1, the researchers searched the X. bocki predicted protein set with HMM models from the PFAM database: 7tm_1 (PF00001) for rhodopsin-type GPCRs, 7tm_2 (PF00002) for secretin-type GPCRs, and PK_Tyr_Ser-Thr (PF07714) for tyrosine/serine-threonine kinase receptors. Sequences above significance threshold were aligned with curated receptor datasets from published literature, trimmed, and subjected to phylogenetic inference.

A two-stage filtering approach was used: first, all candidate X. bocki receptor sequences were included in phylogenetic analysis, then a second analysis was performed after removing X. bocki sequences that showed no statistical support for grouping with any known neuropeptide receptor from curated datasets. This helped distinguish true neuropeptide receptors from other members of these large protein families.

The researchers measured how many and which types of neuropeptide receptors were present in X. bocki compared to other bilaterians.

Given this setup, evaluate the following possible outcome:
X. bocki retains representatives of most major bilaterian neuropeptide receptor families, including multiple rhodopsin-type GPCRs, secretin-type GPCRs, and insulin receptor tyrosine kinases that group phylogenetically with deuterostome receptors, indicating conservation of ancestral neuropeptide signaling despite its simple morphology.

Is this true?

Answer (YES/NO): NO